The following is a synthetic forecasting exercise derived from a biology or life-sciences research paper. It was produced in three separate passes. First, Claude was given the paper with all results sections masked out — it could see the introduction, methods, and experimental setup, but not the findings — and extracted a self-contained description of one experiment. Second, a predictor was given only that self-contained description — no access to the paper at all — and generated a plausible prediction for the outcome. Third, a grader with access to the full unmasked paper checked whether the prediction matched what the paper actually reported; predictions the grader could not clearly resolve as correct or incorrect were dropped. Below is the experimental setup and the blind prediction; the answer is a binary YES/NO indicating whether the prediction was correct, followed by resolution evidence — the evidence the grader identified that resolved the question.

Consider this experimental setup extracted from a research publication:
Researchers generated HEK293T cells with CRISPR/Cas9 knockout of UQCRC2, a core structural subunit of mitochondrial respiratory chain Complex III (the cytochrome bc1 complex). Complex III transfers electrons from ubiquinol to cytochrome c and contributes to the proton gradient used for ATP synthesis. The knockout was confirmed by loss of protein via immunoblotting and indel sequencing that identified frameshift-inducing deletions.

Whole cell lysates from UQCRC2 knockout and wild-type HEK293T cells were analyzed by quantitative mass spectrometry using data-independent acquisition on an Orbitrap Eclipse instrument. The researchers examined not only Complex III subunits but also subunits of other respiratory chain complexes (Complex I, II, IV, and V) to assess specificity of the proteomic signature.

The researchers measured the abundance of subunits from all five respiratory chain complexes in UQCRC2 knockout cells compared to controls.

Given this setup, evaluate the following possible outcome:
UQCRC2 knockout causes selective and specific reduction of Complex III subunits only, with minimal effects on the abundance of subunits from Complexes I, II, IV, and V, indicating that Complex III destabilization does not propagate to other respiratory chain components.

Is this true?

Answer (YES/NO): NO